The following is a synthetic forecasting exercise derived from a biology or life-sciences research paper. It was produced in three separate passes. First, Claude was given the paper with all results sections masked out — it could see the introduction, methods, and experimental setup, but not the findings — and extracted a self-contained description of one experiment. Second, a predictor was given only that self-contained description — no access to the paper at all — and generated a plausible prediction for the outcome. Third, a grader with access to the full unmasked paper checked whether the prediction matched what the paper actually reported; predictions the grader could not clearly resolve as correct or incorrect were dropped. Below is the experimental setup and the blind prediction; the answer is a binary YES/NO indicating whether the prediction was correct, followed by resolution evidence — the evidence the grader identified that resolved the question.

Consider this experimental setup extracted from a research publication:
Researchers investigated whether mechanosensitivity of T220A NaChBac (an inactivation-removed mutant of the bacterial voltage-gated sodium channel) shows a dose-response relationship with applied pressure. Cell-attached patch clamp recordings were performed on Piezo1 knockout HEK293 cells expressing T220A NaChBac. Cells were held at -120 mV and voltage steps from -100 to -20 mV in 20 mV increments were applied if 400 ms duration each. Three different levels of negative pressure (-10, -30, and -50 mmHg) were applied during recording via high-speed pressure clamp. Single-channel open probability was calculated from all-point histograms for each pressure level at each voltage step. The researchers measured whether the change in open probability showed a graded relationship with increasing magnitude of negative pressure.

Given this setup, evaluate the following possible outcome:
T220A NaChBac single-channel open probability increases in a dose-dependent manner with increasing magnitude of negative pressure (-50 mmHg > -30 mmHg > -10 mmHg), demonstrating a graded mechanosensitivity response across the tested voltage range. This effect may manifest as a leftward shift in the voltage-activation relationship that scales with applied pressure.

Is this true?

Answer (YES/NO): YES